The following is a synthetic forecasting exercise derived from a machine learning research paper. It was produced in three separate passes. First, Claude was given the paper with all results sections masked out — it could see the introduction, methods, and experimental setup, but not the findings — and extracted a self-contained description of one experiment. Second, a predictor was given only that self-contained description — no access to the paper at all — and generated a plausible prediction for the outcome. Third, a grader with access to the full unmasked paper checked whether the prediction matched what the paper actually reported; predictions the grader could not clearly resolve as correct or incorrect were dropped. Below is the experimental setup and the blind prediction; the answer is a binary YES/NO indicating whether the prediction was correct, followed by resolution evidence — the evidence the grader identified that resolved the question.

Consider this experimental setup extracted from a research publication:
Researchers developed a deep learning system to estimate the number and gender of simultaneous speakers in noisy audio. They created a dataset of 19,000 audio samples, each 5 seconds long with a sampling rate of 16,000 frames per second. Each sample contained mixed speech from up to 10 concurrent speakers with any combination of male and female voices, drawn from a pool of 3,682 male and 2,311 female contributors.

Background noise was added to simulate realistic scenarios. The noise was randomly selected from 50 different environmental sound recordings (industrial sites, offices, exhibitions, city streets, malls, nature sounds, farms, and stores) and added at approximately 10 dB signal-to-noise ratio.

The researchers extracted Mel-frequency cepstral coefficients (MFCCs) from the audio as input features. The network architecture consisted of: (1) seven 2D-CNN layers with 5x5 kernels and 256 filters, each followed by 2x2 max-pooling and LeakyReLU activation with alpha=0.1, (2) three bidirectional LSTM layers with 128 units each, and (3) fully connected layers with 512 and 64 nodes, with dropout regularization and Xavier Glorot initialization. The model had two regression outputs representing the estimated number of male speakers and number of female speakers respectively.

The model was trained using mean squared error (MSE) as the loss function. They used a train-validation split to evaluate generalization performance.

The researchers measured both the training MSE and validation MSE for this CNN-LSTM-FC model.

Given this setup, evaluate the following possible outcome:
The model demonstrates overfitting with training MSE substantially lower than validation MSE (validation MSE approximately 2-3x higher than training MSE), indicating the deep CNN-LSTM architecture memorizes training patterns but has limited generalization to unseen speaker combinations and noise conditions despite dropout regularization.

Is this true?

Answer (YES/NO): NO